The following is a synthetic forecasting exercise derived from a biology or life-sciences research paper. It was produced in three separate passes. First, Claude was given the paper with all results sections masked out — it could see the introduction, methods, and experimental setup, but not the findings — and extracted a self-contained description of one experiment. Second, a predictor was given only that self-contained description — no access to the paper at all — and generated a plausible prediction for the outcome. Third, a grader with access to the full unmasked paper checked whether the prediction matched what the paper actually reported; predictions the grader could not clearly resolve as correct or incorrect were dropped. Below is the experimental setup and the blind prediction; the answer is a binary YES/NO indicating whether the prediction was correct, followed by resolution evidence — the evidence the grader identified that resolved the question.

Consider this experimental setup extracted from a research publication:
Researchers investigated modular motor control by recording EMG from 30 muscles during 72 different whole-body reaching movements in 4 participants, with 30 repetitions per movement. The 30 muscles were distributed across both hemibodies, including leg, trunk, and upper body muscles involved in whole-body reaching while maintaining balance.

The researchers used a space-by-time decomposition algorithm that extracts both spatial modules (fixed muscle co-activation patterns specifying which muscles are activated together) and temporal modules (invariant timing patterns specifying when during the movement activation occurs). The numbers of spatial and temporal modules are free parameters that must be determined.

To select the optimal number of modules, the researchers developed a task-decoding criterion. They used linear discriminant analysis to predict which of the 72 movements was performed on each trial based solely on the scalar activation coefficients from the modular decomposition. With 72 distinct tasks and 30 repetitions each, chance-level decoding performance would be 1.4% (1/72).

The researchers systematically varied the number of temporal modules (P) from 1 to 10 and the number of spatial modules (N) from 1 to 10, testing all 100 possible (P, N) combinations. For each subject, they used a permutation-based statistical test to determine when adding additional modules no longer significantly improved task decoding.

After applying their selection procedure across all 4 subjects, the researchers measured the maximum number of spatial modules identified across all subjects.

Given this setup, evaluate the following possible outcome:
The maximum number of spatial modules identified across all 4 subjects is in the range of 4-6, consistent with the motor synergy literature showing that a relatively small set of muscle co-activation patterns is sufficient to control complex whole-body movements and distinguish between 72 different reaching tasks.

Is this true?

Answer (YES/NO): NO